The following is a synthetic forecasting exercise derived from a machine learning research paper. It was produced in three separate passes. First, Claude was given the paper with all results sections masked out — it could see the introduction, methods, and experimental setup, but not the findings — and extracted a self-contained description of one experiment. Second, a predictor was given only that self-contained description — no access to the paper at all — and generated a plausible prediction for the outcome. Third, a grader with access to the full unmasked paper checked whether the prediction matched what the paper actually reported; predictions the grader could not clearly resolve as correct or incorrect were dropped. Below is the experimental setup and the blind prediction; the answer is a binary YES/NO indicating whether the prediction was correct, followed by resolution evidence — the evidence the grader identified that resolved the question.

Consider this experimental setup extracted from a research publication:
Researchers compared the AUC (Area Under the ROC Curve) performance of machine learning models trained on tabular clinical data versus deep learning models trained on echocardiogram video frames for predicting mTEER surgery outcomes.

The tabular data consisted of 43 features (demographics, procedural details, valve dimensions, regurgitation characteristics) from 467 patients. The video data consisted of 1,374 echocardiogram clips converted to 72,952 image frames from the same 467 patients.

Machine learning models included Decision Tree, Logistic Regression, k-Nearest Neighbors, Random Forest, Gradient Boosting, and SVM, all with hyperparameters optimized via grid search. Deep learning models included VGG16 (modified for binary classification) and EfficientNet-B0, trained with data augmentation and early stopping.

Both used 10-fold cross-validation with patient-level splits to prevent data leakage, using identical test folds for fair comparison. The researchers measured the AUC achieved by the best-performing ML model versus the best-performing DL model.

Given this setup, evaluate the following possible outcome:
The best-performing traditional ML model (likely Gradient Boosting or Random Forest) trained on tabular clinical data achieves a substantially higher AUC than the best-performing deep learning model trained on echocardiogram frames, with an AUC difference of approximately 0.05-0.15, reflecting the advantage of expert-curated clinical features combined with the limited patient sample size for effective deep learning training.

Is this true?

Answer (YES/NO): NO